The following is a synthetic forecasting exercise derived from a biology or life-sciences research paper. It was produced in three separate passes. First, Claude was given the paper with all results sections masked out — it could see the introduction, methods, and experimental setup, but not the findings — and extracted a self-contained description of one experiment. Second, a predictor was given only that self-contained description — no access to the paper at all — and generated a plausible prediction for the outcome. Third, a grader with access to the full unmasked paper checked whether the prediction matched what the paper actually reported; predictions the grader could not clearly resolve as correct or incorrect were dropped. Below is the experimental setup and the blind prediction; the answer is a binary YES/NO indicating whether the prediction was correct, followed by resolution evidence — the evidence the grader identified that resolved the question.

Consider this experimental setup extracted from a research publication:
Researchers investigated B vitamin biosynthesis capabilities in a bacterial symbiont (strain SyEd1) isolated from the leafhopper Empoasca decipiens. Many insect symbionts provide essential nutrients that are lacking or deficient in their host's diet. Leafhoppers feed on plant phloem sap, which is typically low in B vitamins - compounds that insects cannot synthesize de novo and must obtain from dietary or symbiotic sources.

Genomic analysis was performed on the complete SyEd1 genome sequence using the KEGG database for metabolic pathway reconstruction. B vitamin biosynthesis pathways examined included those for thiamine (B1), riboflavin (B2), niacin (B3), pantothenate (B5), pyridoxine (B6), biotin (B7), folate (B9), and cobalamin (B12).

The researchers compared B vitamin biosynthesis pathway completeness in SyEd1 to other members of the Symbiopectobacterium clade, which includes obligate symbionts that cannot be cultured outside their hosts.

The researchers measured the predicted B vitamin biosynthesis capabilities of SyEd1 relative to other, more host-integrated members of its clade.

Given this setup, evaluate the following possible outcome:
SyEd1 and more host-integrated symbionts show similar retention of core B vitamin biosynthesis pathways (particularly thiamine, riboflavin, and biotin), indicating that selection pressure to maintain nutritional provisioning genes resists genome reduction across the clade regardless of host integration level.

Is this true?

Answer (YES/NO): NO